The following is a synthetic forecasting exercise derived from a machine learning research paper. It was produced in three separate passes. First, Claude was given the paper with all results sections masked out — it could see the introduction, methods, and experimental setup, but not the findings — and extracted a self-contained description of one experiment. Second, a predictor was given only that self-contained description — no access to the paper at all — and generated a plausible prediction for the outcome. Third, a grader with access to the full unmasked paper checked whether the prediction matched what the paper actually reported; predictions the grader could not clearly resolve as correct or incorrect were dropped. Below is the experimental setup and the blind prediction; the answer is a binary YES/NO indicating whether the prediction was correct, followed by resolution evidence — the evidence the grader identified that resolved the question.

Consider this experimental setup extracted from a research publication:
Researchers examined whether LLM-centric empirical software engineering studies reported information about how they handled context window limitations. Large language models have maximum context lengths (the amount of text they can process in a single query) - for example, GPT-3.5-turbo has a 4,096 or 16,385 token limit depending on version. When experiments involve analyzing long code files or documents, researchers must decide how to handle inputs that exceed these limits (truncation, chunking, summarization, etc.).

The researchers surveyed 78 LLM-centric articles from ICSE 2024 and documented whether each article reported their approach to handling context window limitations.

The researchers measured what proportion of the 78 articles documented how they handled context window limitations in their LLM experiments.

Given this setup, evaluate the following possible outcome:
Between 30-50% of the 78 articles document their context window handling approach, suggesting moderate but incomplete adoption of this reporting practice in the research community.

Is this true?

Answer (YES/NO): NO